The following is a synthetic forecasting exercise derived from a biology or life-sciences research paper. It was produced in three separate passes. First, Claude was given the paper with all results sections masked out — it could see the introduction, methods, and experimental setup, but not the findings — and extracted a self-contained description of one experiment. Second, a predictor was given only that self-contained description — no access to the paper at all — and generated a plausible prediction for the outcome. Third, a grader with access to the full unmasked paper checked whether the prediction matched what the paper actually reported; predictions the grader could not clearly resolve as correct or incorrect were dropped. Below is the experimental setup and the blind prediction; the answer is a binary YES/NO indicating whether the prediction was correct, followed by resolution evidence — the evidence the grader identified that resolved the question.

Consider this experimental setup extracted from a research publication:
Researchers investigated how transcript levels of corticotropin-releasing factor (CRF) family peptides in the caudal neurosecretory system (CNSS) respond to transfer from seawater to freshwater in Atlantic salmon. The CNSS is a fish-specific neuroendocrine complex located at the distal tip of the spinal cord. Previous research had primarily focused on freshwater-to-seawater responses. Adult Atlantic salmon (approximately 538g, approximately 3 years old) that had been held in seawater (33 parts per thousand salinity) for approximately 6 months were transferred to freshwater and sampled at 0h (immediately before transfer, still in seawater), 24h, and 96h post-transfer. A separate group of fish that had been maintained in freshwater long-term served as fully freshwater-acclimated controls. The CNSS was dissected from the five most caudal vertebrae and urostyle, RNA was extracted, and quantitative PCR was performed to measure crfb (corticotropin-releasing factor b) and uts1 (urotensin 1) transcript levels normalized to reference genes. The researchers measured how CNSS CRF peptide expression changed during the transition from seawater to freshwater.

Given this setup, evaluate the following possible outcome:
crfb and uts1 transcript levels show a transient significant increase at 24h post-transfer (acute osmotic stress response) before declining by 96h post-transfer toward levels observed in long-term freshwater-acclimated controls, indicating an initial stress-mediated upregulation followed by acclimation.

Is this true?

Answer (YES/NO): NO